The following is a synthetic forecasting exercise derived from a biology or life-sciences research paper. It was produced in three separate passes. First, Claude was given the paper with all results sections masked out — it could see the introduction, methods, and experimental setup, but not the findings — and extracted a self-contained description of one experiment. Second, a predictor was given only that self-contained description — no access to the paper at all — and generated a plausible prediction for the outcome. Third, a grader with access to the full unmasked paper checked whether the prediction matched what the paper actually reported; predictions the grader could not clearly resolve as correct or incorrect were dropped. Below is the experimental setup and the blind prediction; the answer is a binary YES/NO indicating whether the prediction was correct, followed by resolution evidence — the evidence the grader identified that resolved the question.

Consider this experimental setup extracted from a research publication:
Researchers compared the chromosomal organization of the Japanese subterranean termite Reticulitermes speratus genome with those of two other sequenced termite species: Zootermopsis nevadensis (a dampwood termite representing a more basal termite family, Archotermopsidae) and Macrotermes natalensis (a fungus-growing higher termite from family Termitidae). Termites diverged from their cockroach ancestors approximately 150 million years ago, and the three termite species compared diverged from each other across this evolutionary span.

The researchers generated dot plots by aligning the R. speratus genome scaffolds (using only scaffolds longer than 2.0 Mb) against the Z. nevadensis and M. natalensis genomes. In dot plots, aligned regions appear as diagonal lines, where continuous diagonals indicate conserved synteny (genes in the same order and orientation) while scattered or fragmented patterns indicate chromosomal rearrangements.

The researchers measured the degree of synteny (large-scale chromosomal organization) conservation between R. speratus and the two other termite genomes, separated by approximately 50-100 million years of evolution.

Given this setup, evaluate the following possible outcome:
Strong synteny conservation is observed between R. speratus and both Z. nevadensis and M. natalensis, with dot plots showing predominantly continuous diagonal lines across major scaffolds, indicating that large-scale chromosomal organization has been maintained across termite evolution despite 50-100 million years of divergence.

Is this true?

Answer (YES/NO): YES